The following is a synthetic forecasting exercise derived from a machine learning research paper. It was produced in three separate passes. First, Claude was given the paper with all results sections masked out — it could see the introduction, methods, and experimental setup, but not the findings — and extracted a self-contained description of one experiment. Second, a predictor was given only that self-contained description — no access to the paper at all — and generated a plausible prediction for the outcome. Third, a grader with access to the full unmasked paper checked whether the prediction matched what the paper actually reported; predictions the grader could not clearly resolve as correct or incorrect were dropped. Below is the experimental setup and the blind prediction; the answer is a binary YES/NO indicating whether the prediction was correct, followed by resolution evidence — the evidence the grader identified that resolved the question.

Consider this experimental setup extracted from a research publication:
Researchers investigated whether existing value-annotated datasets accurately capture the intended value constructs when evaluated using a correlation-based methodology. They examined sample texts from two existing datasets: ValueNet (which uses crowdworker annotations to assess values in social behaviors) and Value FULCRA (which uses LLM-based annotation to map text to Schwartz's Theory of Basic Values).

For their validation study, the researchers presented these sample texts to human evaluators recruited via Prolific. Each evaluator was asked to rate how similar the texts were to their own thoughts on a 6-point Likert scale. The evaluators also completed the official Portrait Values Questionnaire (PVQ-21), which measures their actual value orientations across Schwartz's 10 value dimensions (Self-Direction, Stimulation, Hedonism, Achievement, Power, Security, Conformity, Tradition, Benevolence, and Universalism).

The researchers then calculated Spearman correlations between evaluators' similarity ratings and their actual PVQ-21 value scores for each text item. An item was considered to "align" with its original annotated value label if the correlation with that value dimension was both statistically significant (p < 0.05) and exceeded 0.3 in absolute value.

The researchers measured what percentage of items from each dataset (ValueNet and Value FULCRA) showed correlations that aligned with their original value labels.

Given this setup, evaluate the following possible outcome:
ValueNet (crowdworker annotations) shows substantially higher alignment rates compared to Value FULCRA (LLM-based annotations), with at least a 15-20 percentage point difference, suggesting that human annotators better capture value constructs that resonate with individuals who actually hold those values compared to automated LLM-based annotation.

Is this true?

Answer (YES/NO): NO